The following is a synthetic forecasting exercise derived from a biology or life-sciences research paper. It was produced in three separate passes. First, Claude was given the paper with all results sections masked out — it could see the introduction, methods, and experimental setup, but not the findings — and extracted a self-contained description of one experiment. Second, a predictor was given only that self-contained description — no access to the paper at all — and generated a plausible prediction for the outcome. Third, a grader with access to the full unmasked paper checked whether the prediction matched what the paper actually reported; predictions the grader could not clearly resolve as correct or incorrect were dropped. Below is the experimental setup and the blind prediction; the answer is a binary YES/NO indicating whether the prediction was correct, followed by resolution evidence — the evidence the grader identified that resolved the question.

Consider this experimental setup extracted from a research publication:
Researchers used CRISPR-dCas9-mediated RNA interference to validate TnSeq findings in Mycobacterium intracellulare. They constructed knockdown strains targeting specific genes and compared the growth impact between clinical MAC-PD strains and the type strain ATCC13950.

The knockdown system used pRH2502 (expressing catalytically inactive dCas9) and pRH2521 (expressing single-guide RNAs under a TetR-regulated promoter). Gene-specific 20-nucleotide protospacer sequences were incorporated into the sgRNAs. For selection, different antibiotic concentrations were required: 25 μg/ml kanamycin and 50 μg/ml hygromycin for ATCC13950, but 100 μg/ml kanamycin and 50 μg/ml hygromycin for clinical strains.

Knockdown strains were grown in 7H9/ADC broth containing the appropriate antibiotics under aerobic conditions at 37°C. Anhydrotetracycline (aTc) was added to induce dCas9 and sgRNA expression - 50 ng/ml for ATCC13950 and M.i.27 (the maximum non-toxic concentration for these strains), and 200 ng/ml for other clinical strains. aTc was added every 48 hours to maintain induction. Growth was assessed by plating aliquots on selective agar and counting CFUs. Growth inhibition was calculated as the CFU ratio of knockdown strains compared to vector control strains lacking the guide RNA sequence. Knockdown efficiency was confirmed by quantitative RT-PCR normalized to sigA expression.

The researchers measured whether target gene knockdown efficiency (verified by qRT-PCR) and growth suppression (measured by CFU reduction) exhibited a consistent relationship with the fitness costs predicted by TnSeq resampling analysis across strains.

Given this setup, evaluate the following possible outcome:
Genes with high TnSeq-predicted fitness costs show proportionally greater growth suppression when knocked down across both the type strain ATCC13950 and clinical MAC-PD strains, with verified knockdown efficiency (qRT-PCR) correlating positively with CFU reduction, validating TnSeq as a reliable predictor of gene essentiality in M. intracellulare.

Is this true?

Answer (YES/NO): NO